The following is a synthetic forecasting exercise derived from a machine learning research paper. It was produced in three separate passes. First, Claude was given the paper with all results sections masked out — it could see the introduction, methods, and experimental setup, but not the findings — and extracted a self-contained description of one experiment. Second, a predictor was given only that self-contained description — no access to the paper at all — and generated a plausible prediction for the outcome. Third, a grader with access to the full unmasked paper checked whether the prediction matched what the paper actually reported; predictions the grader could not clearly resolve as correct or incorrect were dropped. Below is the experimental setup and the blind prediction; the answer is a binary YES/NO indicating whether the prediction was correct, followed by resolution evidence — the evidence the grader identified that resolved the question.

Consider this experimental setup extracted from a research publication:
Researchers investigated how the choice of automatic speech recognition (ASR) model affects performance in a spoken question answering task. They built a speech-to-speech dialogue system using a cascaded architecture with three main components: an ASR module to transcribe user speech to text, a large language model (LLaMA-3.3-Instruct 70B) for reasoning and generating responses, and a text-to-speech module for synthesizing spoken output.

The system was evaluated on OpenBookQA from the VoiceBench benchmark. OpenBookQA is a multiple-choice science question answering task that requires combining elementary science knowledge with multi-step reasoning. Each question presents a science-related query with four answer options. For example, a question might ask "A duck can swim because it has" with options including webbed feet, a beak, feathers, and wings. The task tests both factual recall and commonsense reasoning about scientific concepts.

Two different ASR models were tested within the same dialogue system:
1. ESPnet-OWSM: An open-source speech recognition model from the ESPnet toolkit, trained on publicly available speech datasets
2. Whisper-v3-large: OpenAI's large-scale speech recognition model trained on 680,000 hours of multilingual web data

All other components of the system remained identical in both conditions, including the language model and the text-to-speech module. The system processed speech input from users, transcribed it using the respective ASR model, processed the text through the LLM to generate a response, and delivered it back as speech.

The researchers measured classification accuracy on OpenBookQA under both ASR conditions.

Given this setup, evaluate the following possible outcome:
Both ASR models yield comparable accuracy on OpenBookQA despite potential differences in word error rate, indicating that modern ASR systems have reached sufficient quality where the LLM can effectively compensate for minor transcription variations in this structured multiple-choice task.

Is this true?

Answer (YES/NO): NO